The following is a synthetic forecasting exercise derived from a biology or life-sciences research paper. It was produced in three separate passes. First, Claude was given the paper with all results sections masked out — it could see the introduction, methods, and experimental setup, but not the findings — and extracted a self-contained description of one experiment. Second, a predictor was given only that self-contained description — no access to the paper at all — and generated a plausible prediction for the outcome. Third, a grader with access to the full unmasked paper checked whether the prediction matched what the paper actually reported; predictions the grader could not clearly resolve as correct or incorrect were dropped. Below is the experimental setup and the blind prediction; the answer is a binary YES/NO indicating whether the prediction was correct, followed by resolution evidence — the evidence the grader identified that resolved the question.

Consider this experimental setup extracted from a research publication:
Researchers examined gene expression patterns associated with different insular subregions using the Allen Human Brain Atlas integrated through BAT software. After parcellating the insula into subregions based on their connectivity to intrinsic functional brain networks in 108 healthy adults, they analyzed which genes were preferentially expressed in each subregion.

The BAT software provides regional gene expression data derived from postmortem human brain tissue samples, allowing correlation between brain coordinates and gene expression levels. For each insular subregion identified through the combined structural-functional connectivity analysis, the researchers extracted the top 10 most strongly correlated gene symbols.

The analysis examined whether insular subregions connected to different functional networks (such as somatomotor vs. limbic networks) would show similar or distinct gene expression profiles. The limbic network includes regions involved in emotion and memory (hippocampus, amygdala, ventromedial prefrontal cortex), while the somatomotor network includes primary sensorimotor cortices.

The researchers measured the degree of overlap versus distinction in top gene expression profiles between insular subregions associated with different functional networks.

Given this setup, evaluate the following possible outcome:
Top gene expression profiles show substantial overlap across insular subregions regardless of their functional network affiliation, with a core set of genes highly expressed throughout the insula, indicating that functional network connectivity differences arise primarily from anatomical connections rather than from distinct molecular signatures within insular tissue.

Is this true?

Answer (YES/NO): NO